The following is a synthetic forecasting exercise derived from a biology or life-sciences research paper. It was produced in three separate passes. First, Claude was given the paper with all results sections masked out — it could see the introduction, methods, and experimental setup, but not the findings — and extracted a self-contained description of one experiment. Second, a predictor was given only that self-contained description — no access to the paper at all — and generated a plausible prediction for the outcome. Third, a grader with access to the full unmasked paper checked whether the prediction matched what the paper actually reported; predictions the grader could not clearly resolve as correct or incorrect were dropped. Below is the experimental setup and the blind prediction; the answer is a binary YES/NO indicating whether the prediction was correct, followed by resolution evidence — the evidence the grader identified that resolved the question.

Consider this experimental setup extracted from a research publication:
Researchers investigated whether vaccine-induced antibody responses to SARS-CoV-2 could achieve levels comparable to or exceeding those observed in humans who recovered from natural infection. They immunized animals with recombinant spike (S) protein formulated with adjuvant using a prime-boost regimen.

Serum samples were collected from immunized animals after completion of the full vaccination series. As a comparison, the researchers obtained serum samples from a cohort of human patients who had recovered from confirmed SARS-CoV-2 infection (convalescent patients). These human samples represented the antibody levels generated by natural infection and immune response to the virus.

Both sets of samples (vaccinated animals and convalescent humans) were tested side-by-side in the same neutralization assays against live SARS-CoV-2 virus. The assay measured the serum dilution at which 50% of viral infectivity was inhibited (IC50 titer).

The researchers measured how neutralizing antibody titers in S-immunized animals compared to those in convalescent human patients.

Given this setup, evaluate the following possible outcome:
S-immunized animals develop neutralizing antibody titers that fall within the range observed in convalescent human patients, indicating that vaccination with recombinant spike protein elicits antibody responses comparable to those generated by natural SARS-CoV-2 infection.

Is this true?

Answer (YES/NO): NO